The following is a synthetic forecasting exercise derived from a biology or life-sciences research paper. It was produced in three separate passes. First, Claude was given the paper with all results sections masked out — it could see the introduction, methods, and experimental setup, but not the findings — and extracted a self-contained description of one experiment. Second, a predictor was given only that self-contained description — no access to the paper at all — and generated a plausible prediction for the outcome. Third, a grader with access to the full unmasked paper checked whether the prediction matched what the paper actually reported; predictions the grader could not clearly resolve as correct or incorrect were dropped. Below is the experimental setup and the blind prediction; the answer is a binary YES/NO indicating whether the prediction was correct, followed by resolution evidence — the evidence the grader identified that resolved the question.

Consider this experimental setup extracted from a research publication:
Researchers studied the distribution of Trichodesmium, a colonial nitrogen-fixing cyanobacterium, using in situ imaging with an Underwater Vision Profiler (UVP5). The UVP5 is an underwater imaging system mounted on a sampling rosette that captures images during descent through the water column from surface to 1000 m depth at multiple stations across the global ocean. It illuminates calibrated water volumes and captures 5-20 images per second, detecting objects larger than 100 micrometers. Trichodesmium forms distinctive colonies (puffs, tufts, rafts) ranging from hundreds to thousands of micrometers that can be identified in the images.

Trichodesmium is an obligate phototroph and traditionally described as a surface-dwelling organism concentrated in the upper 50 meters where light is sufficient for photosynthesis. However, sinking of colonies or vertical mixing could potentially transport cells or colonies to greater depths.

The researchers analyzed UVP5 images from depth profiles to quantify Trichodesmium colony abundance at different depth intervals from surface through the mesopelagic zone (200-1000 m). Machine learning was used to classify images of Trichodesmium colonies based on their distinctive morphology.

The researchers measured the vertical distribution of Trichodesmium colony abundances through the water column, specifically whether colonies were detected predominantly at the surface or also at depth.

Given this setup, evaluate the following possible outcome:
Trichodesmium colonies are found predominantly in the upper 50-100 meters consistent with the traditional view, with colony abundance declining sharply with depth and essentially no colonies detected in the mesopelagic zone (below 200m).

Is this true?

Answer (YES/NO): NO